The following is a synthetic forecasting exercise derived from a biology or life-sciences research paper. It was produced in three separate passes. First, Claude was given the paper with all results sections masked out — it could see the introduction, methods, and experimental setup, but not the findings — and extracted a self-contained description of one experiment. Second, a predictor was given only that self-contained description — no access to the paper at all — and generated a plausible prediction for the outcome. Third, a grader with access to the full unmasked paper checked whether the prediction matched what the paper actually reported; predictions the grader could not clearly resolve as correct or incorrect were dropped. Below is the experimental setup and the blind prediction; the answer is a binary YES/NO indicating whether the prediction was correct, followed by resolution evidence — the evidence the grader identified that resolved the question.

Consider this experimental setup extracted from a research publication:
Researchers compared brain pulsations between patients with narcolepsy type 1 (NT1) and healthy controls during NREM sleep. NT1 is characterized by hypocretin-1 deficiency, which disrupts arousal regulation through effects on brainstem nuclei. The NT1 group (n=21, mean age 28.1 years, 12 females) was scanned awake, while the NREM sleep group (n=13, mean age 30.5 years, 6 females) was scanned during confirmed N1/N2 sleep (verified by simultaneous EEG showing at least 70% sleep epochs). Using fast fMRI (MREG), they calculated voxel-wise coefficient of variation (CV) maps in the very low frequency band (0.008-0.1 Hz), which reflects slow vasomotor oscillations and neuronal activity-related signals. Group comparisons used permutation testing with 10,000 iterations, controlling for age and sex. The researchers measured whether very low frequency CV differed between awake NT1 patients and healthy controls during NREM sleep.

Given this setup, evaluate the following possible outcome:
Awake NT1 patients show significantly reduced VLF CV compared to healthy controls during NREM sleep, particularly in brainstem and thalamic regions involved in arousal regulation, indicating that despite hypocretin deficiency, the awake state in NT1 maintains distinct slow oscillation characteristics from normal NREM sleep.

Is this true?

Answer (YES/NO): NO